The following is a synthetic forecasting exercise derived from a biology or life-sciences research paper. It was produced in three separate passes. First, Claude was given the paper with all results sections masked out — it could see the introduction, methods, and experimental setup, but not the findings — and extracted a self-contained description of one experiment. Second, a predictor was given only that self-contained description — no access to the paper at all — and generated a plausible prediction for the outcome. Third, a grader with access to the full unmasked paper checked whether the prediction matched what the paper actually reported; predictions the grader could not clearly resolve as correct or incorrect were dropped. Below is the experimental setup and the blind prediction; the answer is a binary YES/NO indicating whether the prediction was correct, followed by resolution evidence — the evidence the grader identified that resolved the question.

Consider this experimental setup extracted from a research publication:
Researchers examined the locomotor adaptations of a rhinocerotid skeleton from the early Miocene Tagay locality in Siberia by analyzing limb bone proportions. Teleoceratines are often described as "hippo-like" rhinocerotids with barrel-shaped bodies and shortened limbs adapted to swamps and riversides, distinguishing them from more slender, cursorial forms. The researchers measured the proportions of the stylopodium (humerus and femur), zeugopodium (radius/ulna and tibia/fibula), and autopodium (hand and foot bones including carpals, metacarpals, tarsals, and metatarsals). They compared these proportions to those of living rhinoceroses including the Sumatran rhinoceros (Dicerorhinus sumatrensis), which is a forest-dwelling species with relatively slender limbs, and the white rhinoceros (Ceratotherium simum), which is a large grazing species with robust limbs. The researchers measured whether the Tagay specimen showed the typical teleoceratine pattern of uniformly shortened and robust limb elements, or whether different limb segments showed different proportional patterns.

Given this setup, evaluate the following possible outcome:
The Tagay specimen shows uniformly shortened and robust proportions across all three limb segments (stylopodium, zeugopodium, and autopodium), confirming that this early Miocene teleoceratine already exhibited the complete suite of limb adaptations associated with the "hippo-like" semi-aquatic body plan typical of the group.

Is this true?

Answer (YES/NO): NO